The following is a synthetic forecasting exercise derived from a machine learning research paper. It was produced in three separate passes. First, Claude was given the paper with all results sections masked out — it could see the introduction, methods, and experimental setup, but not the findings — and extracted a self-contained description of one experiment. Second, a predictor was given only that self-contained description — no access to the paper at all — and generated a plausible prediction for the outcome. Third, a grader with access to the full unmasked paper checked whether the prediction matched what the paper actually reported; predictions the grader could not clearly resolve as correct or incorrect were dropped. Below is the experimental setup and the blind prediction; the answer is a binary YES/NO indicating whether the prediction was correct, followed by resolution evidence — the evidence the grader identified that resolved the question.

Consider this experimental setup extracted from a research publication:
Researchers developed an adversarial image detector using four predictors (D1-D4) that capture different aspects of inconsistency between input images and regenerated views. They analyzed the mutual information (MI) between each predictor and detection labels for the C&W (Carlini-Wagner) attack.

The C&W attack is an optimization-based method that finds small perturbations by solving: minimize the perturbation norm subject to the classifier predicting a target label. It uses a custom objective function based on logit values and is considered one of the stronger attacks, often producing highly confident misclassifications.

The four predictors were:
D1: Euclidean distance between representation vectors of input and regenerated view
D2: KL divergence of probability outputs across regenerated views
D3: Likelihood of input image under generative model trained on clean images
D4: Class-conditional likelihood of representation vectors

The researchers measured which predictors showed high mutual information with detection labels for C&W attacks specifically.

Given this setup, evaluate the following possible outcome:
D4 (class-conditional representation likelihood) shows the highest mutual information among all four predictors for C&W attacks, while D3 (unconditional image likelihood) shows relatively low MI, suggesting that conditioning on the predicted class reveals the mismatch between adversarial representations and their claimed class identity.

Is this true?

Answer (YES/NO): NO